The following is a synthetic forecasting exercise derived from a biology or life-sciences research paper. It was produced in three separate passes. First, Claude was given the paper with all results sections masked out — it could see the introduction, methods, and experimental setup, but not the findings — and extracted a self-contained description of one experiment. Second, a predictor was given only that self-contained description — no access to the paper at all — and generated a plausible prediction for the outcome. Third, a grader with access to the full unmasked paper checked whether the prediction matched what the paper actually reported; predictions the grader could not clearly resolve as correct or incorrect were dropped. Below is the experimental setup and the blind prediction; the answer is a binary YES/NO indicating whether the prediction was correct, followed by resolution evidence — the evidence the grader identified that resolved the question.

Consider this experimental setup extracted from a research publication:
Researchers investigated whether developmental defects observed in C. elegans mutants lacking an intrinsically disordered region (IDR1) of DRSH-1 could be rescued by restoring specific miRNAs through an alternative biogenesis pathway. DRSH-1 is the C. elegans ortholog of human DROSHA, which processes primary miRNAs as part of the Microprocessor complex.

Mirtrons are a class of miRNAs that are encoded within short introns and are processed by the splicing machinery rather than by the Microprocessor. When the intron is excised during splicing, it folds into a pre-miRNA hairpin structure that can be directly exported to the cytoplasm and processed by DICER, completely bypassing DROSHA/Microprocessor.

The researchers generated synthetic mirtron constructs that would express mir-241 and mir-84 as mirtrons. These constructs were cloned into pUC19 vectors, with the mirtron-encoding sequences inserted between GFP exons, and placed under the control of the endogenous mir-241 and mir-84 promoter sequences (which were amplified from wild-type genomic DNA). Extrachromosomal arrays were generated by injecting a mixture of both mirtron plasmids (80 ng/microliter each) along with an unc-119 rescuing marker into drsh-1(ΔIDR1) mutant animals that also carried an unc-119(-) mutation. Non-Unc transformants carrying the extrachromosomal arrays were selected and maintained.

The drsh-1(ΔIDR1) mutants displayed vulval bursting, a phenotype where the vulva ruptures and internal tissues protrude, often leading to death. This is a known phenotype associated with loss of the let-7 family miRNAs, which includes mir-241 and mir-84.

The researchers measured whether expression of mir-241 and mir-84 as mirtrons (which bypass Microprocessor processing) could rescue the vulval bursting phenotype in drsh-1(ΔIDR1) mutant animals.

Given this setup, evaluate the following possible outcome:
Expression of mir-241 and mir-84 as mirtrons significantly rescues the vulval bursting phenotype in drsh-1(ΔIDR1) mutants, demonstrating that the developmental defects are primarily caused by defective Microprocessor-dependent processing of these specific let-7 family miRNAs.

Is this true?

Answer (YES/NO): YES